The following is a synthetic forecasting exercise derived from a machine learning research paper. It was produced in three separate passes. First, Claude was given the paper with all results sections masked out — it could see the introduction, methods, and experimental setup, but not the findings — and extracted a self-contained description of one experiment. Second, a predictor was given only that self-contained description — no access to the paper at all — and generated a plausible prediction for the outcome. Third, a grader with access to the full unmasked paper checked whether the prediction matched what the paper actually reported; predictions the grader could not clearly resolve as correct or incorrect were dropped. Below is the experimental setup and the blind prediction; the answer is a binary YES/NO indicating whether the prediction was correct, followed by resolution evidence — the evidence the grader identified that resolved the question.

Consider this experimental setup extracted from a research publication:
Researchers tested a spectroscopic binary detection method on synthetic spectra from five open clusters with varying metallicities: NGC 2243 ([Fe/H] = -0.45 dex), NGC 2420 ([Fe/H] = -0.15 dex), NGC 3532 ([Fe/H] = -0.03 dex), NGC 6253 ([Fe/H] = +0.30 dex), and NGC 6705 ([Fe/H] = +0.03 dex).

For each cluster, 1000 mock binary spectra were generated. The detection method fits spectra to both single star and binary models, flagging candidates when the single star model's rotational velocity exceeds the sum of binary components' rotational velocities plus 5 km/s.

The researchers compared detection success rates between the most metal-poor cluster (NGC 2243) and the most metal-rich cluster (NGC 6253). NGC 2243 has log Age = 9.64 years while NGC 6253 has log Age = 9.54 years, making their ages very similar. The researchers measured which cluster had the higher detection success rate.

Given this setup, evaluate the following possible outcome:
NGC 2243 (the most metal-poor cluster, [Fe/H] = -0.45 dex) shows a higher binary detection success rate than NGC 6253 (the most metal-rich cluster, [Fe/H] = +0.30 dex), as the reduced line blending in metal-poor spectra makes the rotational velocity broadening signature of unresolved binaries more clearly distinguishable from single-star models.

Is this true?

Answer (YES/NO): YES